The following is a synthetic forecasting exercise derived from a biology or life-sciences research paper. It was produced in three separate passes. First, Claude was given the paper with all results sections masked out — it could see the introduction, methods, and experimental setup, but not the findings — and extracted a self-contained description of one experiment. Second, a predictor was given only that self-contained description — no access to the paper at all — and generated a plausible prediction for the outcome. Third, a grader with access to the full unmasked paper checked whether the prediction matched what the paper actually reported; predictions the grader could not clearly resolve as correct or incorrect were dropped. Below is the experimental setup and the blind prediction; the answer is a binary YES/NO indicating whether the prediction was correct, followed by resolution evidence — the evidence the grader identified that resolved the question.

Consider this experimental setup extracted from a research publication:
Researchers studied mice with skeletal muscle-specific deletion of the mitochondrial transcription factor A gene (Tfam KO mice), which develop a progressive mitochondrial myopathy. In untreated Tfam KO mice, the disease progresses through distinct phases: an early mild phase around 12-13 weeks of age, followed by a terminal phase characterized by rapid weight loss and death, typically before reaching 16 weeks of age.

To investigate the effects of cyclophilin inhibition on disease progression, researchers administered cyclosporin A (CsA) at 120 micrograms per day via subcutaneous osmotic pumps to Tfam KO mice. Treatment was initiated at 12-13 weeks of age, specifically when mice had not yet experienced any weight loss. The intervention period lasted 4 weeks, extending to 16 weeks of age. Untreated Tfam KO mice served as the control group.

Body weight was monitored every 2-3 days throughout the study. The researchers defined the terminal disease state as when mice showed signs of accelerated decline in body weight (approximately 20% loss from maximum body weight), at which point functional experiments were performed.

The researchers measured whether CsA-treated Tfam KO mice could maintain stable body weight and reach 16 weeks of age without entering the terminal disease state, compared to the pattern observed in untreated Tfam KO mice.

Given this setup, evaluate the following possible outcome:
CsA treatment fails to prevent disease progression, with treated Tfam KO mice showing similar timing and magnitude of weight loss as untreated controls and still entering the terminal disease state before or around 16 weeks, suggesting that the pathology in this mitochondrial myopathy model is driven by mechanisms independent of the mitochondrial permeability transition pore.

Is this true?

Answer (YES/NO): NO